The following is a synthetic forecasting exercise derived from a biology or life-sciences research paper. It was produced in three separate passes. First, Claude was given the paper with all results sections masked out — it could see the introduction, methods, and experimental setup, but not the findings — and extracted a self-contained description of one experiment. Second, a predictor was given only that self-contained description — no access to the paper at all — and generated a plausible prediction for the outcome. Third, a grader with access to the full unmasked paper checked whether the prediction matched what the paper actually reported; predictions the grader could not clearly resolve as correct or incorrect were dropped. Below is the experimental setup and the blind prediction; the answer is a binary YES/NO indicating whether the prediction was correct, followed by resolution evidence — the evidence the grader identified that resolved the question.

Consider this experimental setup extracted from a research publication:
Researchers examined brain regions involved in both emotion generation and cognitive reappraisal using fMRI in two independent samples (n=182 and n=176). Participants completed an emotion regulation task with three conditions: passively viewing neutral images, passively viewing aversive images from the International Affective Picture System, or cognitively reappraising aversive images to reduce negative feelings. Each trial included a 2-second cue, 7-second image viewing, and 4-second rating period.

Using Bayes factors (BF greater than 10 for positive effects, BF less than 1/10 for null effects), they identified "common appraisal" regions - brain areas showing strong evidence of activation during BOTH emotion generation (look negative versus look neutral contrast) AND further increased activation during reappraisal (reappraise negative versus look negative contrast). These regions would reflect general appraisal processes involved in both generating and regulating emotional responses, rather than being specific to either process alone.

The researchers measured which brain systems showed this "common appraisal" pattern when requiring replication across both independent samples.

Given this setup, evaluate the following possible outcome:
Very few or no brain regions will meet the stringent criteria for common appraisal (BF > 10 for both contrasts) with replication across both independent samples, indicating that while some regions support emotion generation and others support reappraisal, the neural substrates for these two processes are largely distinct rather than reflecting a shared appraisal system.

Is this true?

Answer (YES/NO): NO